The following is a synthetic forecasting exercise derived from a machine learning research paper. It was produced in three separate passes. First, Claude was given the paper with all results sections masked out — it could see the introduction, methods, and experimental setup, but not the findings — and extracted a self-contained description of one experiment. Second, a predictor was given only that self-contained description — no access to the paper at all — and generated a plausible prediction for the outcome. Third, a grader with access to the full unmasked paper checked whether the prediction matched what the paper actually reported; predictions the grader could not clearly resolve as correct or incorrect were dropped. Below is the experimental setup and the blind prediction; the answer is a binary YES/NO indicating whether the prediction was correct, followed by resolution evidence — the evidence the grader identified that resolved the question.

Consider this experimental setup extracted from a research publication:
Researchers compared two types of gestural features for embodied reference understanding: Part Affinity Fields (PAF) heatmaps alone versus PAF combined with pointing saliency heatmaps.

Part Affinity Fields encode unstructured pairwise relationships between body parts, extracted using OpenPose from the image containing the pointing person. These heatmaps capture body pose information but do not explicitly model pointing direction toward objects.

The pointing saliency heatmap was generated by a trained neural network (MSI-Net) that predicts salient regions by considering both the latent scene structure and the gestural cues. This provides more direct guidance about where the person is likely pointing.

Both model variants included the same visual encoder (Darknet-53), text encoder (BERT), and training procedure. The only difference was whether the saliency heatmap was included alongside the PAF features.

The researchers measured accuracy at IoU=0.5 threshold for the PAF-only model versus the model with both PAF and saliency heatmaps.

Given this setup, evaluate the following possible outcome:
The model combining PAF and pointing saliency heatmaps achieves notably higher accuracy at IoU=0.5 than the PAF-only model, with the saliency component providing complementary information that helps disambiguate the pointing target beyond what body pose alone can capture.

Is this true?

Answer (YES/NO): YES